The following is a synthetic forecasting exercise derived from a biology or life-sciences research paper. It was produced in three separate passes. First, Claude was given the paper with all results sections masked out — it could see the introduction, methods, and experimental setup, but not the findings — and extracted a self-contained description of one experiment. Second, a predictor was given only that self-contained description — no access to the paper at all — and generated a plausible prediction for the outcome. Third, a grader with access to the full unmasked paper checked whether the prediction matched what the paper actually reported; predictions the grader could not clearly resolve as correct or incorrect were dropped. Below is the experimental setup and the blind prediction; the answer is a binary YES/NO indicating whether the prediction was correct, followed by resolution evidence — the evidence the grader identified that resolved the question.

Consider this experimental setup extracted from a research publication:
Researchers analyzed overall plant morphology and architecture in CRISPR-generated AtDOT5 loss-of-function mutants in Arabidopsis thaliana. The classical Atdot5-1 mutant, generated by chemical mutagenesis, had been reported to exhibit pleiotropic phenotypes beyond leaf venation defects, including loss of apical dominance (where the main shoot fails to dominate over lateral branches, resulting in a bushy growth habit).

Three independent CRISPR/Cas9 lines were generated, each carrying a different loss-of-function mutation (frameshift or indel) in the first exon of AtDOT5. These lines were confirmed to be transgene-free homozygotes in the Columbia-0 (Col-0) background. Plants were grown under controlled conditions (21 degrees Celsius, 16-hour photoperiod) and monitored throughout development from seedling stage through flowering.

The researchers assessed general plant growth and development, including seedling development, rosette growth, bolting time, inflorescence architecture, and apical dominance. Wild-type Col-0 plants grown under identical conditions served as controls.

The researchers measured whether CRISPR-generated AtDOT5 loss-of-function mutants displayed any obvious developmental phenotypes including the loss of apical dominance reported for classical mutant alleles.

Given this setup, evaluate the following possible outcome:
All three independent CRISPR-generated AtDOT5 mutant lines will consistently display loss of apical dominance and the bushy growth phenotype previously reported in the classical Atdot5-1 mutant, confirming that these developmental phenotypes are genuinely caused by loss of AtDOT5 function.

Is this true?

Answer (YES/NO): NO